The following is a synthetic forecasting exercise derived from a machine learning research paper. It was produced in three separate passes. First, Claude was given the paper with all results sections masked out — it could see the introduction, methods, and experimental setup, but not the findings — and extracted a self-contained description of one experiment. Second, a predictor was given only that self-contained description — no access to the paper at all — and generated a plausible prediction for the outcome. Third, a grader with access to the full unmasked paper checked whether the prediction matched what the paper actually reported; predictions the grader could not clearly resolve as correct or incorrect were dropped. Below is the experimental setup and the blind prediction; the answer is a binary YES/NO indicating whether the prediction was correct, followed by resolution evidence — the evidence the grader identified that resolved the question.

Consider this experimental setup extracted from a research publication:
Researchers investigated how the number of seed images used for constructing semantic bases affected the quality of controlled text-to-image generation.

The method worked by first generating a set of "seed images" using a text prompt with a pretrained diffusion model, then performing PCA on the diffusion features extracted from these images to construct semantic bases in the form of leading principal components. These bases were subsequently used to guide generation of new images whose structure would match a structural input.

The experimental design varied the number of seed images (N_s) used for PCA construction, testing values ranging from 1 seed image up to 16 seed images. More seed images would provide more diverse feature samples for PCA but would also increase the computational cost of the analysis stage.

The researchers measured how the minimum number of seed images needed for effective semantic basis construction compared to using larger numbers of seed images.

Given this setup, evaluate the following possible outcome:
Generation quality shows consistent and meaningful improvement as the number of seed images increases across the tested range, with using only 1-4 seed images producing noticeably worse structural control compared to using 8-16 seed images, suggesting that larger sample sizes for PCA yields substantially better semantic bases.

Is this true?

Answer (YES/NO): NO